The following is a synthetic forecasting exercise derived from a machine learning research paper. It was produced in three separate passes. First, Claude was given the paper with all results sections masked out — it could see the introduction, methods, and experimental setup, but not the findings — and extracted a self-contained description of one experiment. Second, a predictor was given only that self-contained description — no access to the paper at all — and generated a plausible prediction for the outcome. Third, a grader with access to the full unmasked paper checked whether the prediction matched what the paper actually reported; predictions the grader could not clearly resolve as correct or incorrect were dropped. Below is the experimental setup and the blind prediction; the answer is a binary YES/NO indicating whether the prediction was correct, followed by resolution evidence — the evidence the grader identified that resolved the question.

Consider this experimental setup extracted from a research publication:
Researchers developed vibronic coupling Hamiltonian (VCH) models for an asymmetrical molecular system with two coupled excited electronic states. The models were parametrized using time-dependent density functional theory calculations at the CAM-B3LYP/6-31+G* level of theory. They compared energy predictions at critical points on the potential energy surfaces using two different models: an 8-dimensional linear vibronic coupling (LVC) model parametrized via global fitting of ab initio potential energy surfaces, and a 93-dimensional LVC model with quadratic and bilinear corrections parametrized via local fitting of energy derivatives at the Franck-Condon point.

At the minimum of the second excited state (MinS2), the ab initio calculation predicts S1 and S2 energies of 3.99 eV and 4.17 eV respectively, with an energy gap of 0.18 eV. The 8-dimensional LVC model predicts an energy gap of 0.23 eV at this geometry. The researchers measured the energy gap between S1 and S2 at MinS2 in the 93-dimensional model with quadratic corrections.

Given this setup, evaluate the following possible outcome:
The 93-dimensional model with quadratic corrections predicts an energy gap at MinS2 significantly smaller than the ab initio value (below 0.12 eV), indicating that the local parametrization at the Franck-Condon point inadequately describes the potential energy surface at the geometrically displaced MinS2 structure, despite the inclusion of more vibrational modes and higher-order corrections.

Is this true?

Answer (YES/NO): YES